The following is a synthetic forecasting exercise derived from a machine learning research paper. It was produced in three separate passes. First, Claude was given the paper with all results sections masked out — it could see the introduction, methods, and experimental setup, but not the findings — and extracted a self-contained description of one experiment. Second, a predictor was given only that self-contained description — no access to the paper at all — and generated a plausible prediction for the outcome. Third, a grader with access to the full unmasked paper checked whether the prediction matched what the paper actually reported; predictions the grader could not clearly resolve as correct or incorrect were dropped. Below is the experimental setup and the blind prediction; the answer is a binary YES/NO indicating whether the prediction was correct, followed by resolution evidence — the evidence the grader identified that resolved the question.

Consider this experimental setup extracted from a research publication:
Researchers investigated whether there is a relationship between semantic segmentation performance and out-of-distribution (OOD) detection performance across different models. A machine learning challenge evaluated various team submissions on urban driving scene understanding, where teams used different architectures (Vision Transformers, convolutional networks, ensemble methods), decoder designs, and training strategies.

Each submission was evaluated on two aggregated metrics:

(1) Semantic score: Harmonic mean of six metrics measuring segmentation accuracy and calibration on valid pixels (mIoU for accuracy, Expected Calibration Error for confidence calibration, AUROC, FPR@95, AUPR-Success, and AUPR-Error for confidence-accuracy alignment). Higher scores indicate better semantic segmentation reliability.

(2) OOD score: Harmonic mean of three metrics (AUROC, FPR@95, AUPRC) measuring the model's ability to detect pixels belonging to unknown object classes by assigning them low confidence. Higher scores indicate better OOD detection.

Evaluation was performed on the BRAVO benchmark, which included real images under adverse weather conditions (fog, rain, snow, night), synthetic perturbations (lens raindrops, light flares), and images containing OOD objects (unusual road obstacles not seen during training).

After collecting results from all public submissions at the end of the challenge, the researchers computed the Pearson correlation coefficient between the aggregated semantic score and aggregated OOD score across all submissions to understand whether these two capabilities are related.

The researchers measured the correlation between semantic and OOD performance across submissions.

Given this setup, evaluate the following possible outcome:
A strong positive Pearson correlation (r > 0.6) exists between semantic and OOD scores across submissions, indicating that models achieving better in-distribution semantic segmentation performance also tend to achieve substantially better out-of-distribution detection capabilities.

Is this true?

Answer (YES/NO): NO